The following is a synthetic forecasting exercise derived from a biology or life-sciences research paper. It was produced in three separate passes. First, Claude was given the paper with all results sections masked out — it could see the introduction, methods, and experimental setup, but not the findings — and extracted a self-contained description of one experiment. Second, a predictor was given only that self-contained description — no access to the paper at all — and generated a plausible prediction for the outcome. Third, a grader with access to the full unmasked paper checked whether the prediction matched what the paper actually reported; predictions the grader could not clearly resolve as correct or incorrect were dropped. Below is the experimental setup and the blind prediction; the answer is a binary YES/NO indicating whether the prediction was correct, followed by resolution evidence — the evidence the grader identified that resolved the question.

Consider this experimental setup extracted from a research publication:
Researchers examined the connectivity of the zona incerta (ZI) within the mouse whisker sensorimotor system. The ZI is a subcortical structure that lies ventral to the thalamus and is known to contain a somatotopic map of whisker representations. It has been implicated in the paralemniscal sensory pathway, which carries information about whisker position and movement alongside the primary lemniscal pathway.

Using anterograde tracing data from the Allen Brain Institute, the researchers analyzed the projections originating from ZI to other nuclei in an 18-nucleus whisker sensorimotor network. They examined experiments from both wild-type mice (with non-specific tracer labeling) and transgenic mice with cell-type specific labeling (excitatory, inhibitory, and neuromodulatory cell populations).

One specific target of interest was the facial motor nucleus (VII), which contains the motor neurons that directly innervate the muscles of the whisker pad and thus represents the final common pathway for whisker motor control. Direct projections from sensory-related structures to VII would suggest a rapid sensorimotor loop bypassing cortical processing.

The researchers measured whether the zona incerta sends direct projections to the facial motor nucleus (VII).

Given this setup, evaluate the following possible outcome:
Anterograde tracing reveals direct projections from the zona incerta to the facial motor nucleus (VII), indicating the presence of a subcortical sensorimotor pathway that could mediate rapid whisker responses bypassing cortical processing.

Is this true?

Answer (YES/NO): YES